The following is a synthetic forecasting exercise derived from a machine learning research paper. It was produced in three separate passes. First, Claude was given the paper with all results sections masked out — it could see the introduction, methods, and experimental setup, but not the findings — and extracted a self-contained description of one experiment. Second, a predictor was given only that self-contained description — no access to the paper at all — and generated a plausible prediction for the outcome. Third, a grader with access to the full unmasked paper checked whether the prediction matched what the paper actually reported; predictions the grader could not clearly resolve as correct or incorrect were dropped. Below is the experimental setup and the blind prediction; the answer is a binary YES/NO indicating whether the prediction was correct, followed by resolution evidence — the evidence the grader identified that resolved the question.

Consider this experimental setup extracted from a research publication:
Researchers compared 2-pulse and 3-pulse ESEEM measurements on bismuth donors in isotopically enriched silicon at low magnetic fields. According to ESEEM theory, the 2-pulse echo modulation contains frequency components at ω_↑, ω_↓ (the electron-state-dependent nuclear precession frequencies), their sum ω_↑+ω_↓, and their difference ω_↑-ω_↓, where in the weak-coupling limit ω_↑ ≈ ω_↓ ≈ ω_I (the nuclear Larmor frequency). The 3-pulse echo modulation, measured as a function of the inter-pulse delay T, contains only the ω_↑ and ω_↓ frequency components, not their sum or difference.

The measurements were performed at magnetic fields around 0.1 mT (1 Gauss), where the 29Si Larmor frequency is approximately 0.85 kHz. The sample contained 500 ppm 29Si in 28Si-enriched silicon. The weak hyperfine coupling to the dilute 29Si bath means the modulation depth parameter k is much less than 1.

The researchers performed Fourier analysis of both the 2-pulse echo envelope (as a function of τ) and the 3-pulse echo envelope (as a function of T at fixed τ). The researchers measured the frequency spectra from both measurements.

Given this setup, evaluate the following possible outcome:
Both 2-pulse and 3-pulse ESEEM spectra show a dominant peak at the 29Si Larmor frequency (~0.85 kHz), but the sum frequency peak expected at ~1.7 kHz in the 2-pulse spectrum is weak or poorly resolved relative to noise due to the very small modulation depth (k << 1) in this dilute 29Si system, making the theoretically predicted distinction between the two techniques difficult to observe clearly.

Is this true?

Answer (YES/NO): NO